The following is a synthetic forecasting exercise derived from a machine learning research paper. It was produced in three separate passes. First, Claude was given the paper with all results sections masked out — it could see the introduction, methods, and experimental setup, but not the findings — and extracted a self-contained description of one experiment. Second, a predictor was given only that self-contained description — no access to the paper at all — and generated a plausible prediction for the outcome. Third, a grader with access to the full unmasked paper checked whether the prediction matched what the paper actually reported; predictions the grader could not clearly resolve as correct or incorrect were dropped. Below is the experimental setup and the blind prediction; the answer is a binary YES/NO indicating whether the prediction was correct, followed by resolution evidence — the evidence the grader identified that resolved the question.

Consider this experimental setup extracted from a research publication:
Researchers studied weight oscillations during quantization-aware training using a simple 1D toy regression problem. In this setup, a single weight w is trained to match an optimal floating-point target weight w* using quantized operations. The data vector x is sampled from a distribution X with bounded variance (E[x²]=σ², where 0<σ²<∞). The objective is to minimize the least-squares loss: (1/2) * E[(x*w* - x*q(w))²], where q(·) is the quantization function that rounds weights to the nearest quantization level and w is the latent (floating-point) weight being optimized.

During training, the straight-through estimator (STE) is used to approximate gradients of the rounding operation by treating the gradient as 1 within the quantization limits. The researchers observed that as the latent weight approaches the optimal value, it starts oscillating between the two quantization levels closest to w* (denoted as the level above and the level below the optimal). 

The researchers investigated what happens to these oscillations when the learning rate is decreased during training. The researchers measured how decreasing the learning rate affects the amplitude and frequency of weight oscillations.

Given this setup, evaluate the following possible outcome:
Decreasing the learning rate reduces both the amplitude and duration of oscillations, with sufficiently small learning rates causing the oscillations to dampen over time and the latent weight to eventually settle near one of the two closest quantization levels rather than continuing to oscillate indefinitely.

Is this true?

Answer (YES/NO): NO